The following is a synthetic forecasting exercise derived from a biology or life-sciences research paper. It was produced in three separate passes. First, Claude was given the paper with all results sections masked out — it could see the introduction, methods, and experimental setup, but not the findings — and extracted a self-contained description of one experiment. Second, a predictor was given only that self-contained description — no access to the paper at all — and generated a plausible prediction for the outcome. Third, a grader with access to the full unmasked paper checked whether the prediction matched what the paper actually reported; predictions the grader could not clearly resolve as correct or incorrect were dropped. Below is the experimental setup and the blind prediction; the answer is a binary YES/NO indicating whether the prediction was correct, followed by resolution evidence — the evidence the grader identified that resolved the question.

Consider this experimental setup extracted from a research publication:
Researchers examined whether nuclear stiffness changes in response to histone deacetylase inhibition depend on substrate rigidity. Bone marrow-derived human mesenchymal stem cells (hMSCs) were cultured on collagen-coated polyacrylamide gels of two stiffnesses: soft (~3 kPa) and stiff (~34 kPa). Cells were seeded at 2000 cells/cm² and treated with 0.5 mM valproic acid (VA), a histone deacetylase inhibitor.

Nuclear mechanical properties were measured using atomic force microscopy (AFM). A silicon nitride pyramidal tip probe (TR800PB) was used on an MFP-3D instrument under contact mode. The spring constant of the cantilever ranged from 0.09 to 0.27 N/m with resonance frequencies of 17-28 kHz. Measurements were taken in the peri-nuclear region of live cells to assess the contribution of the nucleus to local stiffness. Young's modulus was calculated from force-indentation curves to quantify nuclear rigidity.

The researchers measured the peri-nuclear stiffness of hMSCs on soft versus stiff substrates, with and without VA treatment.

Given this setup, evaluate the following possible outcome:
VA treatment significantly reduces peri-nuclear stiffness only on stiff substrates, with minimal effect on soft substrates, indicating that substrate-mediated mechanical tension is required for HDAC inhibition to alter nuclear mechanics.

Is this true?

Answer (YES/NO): NO